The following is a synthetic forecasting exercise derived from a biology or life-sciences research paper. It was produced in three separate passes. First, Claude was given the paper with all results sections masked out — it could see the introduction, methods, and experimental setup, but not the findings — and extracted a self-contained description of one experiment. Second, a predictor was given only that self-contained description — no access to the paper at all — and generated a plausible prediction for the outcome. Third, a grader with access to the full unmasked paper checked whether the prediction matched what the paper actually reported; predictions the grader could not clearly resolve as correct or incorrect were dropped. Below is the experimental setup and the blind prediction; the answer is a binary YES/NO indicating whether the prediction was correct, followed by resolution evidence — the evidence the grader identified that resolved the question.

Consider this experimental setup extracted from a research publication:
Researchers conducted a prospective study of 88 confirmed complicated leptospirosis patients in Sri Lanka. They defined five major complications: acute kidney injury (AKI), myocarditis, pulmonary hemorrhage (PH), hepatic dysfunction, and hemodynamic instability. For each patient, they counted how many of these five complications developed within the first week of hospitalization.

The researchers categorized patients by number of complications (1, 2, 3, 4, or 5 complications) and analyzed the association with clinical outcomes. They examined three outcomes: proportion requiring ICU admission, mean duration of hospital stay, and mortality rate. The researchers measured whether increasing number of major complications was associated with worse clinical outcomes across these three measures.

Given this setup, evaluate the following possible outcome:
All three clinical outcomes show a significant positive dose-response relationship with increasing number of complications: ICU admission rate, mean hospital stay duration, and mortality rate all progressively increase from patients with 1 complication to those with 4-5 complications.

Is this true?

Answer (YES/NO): YES